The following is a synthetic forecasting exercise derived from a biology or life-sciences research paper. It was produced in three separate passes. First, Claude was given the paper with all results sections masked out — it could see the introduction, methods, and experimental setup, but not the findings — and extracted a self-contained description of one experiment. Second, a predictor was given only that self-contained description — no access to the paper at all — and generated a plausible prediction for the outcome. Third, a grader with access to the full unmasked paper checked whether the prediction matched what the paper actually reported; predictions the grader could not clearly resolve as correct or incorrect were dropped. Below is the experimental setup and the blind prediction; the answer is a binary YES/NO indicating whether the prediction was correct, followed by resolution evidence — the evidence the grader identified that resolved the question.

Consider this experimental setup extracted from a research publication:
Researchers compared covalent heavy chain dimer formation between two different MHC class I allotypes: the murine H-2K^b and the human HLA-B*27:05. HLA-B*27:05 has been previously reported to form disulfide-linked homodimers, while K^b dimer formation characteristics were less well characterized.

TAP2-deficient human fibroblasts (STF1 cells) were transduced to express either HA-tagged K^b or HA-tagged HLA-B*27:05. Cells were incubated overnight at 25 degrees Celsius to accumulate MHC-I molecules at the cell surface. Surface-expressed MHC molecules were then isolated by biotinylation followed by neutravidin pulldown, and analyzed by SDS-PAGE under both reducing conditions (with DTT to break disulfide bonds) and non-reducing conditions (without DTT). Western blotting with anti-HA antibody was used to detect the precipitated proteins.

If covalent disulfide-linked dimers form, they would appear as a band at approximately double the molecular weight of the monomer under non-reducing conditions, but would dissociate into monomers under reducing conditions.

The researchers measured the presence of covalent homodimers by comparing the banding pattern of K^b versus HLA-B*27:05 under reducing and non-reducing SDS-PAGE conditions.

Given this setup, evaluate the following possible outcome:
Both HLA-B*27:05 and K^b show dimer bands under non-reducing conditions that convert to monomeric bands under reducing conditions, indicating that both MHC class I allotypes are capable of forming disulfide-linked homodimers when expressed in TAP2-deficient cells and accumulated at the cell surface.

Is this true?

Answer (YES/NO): NO